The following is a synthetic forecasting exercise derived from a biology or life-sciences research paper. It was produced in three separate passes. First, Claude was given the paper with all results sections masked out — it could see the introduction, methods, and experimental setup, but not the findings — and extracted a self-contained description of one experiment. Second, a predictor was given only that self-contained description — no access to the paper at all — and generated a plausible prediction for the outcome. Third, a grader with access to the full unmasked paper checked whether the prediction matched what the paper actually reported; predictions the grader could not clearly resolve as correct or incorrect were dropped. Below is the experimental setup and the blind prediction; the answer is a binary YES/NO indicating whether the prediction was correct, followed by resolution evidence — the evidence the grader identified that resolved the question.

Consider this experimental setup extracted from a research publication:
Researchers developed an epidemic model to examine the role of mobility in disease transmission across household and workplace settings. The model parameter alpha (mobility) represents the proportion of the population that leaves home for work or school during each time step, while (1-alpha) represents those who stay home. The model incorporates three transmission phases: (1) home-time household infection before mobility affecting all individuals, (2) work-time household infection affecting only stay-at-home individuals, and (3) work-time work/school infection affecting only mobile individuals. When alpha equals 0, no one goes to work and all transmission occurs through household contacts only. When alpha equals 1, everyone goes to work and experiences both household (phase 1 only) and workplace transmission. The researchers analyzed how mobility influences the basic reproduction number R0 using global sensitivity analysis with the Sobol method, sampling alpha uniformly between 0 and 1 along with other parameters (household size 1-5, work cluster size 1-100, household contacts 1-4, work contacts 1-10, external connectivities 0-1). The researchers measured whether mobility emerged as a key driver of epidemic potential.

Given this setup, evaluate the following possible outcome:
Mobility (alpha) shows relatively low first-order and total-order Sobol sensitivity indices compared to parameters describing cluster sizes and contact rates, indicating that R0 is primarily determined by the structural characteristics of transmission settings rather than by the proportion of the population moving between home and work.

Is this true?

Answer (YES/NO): NO